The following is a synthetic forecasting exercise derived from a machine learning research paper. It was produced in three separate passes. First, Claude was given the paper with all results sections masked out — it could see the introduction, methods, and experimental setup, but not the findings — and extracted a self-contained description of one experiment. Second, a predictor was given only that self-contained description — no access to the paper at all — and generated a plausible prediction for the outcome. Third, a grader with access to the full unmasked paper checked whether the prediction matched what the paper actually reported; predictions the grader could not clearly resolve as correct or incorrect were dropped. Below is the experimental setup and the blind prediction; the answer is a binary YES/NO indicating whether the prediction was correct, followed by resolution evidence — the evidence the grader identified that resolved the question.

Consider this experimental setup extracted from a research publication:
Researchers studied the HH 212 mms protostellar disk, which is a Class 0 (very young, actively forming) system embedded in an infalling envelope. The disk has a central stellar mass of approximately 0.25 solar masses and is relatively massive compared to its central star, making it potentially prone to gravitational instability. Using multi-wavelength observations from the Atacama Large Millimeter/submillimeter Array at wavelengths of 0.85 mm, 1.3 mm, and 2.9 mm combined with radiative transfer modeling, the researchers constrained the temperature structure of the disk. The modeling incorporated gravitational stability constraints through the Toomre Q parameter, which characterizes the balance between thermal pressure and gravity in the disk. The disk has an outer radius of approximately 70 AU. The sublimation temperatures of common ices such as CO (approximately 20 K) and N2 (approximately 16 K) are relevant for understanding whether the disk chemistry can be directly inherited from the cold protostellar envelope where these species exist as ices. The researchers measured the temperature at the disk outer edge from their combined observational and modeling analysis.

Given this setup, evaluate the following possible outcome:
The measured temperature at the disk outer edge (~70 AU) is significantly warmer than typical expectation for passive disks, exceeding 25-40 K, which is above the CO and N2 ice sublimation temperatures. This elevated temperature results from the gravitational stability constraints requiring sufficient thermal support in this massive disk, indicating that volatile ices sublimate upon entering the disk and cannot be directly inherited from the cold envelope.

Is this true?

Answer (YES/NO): YES